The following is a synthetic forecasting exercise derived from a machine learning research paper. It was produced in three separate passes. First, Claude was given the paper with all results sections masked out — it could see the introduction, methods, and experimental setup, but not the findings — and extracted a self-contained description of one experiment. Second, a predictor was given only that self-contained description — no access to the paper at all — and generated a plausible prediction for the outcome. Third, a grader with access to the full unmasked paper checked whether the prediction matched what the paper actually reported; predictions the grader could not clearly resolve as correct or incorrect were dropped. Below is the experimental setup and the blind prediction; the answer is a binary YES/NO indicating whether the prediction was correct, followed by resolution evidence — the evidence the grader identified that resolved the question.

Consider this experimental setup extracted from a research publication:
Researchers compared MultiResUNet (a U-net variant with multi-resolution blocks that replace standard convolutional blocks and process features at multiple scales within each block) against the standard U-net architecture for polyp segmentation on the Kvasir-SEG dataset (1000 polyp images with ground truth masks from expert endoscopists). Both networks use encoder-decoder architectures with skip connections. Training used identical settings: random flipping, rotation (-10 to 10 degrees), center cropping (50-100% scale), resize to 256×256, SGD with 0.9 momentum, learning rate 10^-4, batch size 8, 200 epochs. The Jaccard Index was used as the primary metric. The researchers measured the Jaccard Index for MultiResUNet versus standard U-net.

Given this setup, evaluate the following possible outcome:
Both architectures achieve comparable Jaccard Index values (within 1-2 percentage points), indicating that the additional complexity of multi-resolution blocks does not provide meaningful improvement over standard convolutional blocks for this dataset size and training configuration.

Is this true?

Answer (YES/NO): YES